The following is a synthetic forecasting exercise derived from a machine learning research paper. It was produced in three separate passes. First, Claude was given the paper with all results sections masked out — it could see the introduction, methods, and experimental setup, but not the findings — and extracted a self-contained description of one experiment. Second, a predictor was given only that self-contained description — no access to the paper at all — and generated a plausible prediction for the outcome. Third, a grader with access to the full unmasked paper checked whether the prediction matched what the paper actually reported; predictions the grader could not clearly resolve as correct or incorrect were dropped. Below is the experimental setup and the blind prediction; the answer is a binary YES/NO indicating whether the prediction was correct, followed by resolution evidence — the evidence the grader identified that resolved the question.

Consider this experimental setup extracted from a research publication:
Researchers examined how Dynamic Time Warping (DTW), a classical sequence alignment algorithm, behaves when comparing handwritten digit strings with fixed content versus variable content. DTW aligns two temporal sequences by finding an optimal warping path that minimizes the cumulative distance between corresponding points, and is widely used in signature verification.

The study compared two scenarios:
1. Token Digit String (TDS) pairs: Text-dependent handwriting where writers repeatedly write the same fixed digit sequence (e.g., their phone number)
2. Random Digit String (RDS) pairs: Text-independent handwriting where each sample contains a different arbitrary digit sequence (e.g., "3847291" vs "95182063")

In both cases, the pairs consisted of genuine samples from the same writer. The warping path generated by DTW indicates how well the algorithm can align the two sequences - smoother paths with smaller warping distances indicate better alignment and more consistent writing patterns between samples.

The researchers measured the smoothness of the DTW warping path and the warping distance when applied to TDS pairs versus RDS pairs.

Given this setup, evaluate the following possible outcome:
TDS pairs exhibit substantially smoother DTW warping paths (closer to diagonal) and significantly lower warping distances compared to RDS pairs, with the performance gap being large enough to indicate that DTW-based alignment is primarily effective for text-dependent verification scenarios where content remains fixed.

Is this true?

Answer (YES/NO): YES